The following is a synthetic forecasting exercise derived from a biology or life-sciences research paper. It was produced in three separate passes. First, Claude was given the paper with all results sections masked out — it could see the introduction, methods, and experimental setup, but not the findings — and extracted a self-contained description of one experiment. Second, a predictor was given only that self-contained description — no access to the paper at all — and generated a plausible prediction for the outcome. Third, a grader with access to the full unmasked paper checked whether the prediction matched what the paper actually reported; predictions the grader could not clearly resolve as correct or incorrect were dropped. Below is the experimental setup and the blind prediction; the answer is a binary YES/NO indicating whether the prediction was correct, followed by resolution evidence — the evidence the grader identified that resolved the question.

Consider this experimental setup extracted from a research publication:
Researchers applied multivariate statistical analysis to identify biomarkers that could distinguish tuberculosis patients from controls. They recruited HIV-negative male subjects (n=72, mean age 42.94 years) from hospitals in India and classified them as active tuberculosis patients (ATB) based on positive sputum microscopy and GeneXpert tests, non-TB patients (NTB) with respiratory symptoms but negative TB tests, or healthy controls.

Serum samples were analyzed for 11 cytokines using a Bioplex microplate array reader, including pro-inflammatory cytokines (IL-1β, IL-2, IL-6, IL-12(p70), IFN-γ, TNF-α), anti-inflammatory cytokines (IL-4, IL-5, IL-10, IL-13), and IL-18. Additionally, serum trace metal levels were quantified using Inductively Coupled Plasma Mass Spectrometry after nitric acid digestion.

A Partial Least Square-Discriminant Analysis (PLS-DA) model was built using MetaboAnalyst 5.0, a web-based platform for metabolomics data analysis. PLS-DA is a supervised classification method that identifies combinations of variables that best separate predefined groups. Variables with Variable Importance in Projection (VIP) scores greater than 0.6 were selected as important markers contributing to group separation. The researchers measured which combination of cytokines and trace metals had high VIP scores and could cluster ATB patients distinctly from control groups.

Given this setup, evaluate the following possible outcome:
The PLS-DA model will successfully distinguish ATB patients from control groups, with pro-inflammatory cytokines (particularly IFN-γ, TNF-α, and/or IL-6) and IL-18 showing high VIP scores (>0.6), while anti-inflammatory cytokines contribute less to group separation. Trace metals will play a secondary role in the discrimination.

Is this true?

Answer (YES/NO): NO